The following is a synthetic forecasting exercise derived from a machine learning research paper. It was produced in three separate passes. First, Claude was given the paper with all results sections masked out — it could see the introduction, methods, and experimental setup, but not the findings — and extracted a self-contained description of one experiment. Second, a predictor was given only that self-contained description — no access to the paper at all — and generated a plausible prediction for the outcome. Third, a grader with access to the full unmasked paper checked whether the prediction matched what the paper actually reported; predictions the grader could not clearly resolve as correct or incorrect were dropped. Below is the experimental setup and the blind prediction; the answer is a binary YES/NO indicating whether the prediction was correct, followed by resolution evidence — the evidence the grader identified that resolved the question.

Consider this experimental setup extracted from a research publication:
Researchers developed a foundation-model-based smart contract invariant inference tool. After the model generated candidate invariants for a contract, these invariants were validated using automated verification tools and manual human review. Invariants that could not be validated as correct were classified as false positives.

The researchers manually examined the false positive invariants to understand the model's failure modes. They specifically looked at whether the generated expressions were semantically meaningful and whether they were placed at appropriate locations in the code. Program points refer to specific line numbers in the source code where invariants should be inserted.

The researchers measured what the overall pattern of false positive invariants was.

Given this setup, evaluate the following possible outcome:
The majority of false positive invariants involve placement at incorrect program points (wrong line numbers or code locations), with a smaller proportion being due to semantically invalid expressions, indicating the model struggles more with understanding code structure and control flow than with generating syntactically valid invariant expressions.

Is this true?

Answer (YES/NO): YES